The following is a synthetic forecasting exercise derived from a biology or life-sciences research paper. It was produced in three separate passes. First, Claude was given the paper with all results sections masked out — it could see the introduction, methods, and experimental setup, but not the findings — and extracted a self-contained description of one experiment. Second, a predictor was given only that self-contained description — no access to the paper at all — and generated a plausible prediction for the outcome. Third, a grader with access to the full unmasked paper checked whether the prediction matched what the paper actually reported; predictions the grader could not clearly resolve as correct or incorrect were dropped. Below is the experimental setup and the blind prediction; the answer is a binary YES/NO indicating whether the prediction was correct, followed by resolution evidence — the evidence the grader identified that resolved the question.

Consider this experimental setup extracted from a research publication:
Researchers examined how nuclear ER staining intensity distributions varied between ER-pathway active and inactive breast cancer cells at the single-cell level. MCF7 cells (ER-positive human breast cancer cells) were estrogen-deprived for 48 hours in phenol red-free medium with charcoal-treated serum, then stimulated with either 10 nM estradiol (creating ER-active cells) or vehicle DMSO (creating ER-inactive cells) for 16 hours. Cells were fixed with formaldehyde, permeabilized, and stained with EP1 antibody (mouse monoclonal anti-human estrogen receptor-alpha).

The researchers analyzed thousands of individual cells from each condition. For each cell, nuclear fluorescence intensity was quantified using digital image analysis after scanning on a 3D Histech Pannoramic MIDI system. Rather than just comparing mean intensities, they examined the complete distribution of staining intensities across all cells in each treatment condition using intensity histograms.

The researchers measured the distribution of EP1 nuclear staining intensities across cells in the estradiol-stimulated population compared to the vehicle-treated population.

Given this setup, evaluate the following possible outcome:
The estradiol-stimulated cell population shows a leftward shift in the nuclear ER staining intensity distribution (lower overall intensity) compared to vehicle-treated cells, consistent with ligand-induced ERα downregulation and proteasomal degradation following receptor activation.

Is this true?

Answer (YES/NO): NO